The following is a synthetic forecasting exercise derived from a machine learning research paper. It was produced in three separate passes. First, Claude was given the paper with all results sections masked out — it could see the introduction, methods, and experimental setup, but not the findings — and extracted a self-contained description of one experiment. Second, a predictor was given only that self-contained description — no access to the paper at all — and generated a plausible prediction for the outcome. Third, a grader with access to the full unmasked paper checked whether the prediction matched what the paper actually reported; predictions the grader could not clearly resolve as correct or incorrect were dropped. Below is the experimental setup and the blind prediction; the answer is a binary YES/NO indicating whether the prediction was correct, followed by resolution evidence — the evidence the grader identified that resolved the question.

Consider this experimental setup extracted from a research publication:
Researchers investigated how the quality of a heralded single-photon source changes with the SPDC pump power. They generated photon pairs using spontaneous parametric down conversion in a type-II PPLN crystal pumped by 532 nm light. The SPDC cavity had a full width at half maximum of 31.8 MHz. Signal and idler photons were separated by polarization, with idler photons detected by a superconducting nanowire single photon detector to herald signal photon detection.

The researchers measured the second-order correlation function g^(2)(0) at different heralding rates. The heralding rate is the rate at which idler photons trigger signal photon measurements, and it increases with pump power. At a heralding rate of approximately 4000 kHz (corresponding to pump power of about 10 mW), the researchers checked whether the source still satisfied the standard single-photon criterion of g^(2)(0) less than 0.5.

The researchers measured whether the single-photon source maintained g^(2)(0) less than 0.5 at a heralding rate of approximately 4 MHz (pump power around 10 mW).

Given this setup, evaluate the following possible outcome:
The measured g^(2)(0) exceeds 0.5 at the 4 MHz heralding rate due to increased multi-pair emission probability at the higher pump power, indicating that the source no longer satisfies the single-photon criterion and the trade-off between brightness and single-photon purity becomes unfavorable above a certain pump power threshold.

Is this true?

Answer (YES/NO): NO